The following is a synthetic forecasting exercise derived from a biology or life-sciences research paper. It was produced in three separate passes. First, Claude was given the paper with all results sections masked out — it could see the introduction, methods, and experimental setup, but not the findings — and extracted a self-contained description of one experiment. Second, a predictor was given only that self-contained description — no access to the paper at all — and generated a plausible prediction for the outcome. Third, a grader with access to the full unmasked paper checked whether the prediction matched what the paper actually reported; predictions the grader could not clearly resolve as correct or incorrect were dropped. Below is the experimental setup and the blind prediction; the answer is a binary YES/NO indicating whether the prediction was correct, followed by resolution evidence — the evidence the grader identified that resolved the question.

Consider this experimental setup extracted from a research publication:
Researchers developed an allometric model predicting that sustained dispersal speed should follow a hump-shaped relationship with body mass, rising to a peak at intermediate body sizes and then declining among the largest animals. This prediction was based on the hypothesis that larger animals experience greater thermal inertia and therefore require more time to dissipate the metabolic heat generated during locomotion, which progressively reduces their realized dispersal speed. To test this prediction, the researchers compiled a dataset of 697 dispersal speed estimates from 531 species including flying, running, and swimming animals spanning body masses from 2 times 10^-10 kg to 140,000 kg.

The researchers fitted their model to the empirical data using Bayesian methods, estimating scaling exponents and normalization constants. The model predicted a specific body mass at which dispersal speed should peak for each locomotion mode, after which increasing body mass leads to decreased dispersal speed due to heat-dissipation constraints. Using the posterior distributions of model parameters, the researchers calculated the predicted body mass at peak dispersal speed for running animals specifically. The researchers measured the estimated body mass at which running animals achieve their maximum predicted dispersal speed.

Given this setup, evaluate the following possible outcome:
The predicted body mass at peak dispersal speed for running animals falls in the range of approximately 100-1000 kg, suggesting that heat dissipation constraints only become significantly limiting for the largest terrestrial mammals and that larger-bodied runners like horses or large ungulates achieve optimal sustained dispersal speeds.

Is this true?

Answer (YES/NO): NO